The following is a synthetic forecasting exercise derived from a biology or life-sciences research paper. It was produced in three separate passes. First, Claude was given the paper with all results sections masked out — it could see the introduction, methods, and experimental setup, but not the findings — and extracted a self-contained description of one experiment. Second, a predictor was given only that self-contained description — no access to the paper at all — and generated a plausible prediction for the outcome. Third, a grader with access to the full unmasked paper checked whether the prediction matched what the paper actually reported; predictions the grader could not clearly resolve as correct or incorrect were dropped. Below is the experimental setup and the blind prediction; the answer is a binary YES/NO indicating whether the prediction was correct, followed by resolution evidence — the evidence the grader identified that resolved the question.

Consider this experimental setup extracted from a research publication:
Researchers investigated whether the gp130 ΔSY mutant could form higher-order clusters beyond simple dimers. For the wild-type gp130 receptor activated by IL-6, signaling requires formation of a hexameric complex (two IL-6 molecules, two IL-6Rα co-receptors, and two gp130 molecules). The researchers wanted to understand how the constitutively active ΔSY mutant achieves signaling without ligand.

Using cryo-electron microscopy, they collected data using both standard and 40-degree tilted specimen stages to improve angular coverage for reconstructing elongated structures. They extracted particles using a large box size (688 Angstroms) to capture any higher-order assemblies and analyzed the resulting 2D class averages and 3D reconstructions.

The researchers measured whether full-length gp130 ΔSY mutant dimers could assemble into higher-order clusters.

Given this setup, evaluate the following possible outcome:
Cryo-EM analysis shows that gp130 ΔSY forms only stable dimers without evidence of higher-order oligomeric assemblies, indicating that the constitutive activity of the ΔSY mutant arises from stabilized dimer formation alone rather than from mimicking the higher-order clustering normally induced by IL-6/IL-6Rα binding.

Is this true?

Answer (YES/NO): NO